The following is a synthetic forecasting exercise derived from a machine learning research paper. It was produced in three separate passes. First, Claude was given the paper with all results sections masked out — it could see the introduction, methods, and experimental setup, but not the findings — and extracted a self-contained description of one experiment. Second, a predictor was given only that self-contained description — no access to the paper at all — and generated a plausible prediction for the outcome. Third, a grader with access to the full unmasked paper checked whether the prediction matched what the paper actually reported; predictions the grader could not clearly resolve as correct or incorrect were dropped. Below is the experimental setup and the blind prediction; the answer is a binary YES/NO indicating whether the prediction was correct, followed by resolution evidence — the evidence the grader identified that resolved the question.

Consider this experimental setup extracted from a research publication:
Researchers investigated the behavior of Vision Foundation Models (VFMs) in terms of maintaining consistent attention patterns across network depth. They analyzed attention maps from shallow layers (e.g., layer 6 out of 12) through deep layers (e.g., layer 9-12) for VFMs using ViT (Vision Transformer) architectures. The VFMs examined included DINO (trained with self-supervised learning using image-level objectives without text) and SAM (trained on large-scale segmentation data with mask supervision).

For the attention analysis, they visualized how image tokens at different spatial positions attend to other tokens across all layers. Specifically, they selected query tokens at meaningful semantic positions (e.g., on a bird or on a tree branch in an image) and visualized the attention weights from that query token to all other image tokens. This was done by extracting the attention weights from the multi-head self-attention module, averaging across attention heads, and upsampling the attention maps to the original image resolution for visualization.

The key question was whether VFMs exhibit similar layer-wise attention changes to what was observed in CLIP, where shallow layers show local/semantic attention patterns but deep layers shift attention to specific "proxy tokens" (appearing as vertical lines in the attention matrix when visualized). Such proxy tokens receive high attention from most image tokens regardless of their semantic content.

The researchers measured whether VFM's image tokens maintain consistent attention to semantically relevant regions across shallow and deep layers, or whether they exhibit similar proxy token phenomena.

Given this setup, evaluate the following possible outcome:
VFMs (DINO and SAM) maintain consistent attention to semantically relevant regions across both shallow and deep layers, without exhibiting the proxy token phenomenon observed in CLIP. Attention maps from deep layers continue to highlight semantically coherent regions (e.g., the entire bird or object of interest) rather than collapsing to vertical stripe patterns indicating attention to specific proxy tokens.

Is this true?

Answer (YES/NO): YES